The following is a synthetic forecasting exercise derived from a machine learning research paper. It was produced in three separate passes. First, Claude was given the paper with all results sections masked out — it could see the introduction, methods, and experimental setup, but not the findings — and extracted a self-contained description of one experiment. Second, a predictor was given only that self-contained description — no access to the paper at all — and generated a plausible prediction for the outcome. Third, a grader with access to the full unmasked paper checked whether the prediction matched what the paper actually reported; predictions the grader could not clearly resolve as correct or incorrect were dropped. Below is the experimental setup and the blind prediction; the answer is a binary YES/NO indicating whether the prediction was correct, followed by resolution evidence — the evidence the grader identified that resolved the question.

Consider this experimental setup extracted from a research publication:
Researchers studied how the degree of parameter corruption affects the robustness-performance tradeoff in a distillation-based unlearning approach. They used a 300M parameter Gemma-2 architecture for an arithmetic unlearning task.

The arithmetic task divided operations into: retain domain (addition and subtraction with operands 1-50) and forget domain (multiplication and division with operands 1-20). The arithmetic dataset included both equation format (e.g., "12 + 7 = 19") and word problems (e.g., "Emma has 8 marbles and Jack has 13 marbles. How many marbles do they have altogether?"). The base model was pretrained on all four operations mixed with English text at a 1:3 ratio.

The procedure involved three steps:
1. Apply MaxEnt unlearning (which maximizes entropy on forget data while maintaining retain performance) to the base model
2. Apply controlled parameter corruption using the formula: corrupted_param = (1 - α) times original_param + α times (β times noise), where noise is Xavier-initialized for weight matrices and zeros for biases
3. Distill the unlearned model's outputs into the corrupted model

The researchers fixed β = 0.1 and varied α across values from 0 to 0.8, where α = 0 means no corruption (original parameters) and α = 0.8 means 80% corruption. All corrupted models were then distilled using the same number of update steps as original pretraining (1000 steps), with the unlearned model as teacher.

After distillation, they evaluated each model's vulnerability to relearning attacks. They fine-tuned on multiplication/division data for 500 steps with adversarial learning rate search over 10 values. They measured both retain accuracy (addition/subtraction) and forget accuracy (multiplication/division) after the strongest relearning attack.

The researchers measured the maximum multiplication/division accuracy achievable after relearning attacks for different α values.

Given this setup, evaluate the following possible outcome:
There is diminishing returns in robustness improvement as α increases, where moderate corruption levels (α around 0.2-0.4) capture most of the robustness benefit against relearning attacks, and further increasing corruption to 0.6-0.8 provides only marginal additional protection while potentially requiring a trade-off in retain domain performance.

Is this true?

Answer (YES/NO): NO